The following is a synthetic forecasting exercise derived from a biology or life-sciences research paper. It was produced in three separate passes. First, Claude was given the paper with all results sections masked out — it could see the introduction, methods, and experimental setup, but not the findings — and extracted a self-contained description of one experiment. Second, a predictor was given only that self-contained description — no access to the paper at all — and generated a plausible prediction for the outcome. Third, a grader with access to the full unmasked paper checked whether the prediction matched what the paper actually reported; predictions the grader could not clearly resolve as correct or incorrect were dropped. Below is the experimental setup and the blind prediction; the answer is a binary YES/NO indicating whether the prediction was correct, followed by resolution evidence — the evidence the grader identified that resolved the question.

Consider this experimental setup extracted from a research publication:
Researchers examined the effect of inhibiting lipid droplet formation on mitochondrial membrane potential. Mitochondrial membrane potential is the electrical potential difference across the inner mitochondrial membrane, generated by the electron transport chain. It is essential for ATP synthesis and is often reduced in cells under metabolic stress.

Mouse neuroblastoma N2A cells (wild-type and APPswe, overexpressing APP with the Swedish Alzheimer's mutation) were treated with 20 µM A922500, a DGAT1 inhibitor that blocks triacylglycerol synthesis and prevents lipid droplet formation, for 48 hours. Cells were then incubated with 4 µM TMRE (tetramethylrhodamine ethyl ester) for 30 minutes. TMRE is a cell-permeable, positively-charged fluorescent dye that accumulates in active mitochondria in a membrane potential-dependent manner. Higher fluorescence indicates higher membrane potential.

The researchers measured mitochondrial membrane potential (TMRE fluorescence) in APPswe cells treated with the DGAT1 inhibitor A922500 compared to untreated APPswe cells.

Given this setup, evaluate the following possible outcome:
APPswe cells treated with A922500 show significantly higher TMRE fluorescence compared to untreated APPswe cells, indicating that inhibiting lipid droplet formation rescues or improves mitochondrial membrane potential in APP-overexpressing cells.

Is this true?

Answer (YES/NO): YES